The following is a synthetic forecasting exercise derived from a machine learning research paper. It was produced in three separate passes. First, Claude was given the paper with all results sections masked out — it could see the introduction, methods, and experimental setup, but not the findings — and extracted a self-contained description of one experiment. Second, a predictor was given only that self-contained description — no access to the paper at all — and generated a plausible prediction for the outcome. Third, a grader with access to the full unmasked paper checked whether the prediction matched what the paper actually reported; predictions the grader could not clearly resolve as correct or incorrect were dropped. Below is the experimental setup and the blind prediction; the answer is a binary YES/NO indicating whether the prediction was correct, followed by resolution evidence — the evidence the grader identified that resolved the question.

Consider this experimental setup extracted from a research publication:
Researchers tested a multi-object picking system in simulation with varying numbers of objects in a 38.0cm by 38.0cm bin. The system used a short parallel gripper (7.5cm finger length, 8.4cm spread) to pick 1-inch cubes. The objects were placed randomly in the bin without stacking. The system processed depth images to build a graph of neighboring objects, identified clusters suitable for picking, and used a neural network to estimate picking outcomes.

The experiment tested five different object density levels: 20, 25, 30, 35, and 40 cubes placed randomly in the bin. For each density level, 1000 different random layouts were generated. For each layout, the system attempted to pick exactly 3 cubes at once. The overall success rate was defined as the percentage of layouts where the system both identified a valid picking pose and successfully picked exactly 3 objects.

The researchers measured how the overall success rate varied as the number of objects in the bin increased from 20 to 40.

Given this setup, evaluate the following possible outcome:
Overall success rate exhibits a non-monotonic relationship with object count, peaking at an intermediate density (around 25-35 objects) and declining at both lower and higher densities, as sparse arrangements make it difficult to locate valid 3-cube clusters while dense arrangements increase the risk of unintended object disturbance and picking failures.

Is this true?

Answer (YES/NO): NO